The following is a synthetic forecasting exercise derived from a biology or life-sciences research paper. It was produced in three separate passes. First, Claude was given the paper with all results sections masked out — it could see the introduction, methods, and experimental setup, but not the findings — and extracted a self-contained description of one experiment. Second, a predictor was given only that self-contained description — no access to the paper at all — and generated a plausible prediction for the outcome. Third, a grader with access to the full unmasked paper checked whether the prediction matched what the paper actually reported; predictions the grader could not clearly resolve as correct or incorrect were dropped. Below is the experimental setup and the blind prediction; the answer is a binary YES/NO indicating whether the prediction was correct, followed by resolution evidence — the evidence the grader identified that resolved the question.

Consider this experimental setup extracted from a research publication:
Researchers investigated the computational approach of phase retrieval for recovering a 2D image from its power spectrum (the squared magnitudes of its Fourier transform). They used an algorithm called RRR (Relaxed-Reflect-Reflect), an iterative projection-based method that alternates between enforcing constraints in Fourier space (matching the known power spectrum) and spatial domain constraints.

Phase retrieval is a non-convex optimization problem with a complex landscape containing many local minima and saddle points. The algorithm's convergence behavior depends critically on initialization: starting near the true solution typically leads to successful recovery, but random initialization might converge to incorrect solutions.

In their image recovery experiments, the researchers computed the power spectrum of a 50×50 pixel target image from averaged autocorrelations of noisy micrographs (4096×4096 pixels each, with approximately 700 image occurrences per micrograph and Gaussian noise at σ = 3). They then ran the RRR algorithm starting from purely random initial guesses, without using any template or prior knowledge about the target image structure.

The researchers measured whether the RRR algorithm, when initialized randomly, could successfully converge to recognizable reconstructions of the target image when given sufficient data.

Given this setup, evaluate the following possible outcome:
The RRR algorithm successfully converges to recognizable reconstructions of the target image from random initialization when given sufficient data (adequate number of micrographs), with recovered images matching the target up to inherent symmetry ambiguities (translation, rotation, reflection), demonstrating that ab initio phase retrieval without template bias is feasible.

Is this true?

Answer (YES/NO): YES